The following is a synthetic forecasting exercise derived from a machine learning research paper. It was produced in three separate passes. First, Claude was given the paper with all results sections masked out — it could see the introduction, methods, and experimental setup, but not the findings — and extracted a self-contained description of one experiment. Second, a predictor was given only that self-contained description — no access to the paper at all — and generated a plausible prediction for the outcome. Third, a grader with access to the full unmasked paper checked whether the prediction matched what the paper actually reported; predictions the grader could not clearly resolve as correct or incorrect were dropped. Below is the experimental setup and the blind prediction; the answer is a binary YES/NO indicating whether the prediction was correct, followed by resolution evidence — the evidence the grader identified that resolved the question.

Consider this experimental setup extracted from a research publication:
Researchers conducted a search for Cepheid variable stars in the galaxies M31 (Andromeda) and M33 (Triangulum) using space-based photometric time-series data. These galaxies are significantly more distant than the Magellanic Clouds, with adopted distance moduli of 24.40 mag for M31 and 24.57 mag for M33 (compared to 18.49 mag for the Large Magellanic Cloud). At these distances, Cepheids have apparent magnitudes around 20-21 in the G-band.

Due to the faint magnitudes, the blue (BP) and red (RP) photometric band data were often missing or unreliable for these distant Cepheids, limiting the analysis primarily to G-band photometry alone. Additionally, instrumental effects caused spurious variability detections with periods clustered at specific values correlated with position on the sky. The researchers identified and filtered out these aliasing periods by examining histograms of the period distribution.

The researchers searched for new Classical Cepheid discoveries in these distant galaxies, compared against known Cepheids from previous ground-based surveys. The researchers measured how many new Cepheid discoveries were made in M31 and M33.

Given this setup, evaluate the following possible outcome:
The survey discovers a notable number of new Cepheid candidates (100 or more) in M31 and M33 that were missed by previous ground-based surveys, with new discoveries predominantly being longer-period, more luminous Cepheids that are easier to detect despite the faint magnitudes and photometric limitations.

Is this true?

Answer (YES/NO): NO